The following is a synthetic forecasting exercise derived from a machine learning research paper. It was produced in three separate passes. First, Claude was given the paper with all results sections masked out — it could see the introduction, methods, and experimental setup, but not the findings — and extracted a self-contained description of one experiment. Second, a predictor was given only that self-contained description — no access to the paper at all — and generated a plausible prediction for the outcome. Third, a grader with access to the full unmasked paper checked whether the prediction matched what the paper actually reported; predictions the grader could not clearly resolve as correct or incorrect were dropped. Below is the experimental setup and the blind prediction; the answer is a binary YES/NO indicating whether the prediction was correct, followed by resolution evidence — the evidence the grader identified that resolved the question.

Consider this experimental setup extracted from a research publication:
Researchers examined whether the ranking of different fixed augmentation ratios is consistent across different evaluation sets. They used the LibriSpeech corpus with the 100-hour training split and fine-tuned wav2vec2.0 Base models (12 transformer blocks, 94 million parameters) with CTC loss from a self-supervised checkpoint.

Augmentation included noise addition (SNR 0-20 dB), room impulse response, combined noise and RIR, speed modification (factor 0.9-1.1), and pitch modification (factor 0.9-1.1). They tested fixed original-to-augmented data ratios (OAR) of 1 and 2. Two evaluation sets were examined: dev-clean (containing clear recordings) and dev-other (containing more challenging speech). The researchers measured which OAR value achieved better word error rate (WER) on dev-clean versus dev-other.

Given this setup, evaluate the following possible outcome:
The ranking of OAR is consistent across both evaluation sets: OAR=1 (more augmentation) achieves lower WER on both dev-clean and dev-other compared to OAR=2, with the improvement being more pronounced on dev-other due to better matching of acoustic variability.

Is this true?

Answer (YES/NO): NO